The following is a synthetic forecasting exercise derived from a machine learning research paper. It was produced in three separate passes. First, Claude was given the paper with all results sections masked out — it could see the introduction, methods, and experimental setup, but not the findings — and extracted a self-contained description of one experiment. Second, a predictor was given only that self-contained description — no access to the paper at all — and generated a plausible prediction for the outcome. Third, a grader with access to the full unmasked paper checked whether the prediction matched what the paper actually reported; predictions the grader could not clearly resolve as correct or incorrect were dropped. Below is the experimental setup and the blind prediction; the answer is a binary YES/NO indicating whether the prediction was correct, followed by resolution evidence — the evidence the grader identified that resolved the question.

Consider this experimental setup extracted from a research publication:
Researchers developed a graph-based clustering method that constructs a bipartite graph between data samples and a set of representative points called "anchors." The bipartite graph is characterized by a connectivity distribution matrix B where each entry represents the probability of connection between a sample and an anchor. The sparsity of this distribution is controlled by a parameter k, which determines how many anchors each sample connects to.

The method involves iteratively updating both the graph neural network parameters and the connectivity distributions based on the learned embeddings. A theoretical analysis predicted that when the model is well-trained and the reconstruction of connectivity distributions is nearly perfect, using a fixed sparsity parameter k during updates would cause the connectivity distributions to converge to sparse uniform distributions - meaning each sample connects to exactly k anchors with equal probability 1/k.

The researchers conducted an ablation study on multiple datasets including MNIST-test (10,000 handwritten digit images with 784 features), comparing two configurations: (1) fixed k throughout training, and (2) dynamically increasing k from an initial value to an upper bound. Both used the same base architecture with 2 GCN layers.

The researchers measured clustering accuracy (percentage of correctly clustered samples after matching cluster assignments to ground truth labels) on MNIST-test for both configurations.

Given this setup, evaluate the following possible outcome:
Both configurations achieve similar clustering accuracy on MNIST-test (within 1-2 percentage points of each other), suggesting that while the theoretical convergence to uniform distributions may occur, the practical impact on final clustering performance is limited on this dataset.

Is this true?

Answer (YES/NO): NO